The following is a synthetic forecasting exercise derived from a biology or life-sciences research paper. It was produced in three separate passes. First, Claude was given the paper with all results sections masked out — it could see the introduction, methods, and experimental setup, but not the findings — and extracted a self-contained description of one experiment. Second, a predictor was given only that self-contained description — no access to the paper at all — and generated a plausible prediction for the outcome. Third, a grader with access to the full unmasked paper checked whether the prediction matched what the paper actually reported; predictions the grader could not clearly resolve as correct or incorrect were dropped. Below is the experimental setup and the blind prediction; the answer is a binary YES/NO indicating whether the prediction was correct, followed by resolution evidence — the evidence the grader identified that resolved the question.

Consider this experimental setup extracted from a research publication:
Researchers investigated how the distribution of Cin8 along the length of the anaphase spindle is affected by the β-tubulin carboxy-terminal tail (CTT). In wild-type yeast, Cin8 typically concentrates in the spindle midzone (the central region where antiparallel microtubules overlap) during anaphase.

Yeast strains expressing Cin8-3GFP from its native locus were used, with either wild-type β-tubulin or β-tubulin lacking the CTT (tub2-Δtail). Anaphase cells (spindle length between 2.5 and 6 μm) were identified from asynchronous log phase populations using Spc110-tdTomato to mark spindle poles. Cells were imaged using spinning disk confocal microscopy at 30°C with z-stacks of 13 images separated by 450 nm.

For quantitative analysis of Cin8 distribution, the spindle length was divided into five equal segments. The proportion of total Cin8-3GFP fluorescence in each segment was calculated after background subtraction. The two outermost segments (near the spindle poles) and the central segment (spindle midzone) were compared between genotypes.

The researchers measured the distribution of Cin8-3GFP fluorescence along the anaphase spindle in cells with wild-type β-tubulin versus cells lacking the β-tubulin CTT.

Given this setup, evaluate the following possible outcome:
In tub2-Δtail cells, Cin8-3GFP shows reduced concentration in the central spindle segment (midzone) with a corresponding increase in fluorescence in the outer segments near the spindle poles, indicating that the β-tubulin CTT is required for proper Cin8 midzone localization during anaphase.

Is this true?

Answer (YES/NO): YES